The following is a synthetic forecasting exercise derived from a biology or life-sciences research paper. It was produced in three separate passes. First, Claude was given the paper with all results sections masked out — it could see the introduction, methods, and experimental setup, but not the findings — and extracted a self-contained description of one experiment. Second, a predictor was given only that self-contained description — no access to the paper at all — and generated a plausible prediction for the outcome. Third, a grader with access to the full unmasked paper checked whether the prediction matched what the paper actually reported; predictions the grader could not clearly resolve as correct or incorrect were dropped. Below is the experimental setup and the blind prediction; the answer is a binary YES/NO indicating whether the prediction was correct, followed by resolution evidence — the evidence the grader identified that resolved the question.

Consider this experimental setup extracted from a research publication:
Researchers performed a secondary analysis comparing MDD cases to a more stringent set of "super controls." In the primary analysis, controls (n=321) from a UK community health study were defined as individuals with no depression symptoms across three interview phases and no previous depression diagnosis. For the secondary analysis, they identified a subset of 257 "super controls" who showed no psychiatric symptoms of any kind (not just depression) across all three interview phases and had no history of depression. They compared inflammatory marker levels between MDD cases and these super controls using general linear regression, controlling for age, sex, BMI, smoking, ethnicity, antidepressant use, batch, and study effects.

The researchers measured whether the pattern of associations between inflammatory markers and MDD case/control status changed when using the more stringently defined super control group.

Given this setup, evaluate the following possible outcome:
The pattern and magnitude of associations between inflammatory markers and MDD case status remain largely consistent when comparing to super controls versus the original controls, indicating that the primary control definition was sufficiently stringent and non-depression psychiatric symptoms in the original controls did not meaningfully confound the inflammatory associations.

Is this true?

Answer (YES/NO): YES